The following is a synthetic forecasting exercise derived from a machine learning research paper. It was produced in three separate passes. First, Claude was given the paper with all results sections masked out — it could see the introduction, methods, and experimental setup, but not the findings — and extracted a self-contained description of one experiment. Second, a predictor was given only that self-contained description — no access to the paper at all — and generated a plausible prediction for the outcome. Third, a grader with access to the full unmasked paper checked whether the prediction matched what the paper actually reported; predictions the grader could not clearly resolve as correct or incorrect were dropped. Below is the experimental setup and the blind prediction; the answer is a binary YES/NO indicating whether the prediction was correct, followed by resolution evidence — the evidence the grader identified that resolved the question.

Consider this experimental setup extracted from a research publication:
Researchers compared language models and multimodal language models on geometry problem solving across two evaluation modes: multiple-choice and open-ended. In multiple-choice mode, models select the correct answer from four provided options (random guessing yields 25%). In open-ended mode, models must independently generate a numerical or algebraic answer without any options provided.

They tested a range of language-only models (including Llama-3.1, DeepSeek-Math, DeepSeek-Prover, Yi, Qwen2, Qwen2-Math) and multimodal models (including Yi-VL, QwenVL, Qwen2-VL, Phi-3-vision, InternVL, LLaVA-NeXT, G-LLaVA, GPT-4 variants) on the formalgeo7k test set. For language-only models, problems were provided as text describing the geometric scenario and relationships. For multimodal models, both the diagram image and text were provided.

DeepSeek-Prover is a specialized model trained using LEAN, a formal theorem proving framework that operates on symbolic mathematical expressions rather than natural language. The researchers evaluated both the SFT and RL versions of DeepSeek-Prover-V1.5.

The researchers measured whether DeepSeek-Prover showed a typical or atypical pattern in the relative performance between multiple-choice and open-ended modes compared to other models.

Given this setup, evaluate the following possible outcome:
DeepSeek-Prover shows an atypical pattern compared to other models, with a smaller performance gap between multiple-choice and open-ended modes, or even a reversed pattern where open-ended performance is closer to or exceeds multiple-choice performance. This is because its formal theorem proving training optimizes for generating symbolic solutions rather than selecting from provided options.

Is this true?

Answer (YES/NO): YES